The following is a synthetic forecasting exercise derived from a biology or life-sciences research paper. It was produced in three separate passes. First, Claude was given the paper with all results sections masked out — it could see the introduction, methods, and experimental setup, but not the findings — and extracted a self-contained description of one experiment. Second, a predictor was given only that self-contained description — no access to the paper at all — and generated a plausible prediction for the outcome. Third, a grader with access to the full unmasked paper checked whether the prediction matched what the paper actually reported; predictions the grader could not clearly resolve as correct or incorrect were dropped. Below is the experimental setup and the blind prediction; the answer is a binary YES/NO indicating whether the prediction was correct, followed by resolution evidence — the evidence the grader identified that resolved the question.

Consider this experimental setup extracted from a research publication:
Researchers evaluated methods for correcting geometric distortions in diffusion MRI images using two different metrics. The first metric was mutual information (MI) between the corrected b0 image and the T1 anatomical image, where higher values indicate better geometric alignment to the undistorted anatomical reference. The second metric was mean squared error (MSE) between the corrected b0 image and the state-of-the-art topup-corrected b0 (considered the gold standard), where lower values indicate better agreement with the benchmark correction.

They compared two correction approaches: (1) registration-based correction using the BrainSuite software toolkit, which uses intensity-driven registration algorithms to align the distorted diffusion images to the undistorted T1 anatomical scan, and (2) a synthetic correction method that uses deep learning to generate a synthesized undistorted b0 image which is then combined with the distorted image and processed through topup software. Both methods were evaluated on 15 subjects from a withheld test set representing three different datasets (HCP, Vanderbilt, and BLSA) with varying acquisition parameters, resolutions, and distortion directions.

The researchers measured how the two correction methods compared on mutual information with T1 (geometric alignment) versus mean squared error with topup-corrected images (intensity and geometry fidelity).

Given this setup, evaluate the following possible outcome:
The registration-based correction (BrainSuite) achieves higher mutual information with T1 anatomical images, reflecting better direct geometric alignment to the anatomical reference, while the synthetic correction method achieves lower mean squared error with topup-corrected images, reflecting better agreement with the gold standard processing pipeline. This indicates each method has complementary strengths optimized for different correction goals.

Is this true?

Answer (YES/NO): NO